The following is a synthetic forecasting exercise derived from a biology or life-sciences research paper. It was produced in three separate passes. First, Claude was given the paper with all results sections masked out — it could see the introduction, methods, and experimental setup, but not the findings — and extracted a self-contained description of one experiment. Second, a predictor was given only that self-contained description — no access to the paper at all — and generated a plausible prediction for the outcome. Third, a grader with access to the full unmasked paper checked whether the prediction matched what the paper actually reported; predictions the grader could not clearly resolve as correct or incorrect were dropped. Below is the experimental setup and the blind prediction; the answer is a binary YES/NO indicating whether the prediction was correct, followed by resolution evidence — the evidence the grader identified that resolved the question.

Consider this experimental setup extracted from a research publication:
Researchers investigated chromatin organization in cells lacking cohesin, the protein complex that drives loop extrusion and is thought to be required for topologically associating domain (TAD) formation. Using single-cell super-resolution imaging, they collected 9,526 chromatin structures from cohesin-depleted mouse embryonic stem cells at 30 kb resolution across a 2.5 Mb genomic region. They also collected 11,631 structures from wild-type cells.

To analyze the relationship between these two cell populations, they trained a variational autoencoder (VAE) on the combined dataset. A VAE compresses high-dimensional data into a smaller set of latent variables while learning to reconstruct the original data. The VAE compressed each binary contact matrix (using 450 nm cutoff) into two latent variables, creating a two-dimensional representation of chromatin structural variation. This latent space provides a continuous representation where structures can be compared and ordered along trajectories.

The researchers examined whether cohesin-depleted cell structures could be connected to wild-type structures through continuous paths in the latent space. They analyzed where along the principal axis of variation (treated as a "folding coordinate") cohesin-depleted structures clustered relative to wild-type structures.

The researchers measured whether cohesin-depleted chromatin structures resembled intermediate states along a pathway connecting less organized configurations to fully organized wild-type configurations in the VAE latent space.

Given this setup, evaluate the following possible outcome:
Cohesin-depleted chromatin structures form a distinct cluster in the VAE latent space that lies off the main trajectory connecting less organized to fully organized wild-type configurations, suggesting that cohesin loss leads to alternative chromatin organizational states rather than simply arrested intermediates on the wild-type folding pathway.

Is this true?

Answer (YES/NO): NO